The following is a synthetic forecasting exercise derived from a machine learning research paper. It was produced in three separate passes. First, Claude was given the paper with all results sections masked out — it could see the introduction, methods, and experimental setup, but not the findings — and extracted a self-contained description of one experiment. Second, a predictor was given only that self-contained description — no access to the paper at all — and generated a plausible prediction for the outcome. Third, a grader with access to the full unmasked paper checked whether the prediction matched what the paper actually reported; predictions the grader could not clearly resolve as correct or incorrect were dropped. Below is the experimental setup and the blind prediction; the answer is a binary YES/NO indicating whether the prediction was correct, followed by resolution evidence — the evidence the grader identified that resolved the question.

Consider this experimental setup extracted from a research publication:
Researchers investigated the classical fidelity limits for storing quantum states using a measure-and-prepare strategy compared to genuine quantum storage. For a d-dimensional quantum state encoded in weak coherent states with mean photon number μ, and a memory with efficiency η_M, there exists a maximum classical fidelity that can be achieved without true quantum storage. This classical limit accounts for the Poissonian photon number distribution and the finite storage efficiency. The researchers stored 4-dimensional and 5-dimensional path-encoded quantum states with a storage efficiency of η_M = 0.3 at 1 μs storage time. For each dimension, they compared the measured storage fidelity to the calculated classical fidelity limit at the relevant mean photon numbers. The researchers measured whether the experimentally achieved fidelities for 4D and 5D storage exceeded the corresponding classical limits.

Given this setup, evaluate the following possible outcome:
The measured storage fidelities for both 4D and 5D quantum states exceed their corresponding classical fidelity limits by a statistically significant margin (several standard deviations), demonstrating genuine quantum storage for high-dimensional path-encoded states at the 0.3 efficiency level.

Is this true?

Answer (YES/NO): YES